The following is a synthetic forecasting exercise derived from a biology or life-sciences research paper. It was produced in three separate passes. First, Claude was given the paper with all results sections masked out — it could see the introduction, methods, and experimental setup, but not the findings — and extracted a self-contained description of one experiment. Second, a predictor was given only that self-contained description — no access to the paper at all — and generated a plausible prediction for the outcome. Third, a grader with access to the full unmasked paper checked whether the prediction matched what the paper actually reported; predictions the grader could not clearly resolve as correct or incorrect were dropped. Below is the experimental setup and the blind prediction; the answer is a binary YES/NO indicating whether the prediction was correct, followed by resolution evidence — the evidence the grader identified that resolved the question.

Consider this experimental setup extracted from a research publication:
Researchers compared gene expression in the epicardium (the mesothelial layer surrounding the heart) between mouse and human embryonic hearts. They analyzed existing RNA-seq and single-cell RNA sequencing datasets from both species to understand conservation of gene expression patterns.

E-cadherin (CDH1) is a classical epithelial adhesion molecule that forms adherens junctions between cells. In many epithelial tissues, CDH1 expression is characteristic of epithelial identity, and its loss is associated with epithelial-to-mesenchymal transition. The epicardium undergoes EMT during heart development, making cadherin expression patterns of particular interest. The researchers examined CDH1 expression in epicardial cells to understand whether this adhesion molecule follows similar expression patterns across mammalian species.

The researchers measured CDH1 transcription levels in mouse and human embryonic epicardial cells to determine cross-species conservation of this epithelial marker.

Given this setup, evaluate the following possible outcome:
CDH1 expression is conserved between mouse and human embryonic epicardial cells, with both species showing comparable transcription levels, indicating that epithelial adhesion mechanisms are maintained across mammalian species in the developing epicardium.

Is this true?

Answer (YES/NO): NO